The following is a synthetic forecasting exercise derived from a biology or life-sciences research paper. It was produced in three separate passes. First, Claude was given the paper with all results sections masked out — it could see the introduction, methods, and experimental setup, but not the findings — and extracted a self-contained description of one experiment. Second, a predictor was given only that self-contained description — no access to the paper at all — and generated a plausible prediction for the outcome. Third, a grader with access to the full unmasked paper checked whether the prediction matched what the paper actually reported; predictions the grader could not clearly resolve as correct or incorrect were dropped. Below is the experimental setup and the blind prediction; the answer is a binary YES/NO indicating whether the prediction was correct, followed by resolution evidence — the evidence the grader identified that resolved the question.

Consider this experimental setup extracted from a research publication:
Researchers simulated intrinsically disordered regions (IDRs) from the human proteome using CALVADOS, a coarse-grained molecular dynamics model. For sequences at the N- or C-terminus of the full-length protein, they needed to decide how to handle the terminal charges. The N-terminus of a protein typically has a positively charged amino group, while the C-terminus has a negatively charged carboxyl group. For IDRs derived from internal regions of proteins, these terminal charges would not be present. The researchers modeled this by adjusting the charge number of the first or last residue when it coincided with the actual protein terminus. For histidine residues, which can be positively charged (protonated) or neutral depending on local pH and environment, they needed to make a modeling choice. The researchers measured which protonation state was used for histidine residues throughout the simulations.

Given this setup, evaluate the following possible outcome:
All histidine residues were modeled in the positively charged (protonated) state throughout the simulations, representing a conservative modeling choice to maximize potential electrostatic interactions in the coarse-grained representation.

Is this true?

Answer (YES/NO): NO